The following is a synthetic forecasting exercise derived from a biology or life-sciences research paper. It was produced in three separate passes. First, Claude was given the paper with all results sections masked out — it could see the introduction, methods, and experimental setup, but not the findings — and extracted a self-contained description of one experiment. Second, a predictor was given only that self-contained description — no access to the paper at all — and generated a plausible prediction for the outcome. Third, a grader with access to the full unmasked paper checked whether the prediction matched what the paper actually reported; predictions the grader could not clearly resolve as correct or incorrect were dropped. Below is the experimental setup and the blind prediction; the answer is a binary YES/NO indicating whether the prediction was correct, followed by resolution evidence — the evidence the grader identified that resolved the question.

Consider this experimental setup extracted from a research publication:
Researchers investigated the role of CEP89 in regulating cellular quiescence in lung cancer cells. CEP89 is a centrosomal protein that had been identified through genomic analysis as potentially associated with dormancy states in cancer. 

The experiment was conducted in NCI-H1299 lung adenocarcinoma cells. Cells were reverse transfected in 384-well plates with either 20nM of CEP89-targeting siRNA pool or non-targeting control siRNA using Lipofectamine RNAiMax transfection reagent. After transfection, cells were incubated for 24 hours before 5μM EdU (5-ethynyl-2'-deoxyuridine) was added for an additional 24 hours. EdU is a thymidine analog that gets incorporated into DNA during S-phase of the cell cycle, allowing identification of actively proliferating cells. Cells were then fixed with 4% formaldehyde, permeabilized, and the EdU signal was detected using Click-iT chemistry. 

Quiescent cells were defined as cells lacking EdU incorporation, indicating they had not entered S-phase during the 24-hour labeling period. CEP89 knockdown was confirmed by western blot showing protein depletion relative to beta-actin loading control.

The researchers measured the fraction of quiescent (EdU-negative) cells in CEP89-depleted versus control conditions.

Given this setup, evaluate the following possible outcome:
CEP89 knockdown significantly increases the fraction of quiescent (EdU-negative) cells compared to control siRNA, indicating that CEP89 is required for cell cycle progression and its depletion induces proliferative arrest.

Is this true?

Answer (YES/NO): YES